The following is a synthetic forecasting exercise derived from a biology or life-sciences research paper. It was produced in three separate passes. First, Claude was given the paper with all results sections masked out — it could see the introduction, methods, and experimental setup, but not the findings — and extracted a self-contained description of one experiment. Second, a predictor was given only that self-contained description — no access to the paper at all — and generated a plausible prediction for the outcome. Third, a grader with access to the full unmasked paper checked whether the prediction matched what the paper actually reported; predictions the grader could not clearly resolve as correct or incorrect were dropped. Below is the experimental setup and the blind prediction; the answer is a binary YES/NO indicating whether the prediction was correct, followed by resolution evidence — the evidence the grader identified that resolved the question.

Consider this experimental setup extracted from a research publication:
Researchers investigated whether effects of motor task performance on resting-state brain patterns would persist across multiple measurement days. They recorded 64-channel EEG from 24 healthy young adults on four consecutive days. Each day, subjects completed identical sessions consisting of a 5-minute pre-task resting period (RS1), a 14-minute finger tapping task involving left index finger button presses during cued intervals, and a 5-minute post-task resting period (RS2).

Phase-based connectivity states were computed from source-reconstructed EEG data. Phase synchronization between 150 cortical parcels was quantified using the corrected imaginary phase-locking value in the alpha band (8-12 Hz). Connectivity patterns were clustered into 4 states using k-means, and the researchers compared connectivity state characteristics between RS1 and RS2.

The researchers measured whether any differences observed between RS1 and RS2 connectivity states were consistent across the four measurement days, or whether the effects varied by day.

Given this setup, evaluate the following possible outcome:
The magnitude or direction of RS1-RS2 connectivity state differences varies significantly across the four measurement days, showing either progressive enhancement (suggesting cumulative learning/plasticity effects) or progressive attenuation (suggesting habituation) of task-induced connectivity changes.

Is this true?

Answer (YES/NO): NO